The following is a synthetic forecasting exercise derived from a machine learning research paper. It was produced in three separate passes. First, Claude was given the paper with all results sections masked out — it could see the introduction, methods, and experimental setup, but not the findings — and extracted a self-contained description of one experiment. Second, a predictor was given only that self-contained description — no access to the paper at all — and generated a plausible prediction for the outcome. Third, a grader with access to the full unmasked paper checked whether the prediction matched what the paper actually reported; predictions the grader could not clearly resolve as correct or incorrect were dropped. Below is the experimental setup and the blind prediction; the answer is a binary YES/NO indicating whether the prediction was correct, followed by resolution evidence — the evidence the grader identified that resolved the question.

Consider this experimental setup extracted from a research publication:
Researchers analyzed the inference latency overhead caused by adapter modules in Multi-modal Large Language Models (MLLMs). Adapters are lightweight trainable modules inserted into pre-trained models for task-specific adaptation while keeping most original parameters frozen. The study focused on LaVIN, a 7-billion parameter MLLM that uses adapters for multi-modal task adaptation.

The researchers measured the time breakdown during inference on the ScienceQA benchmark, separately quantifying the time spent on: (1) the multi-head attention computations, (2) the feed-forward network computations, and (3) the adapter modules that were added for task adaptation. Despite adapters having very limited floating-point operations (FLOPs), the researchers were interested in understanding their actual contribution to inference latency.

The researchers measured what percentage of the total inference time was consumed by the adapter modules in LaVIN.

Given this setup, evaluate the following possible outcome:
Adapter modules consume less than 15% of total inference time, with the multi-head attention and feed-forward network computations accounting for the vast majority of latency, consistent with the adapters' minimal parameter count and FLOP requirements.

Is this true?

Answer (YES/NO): NO